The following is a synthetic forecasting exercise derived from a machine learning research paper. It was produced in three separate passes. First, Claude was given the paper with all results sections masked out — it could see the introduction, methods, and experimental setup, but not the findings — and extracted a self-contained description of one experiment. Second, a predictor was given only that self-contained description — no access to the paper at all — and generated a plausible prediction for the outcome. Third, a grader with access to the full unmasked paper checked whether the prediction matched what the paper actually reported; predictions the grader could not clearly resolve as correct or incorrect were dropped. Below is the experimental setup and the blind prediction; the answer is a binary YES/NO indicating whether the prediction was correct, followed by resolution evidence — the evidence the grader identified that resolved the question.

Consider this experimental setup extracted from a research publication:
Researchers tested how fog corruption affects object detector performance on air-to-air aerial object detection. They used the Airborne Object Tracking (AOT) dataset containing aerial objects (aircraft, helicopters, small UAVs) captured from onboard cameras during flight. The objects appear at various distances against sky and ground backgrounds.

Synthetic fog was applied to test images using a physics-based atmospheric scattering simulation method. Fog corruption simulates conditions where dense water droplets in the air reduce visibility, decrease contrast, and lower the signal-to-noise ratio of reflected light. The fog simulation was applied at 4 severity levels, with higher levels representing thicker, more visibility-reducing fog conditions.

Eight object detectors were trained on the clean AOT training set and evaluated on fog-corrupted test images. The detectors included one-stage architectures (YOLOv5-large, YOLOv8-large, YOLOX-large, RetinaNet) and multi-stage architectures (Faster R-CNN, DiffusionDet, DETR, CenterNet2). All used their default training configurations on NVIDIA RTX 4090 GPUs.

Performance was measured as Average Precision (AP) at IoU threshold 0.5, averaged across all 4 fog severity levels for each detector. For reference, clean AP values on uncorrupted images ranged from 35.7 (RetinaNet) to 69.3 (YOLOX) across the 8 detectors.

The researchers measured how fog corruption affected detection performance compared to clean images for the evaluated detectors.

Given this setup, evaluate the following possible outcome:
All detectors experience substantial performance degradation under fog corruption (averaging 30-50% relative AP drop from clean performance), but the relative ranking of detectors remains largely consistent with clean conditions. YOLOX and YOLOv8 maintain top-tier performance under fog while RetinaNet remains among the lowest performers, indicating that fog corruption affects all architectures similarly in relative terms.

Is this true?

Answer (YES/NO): NO